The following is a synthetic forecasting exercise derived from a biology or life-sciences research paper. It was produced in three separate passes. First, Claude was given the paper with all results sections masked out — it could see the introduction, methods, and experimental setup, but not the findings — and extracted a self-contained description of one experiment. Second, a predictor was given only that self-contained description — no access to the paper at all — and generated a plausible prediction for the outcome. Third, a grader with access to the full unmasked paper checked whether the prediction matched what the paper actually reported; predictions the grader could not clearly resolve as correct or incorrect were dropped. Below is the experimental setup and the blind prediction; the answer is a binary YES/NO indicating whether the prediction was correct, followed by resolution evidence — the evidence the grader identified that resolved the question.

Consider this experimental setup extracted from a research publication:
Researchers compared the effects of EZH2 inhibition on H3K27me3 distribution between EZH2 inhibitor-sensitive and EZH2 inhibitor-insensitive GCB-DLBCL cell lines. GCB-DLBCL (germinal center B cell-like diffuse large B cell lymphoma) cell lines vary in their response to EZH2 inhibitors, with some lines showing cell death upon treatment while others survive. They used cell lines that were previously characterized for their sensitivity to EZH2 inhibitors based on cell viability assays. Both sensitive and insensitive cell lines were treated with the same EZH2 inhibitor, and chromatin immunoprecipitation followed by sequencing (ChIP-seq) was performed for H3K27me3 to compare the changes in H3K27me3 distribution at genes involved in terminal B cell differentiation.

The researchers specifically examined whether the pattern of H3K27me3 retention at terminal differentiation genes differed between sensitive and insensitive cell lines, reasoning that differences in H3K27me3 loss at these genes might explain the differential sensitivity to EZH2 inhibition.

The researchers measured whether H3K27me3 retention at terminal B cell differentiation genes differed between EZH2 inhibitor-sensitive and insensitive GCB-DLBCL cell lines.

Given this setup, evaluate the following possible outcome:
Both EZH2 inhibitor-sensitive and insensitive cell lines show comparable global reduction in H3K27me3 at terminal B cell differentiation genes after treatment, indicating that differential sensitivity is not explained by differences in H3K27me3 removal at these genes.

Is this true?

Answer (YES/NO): YES